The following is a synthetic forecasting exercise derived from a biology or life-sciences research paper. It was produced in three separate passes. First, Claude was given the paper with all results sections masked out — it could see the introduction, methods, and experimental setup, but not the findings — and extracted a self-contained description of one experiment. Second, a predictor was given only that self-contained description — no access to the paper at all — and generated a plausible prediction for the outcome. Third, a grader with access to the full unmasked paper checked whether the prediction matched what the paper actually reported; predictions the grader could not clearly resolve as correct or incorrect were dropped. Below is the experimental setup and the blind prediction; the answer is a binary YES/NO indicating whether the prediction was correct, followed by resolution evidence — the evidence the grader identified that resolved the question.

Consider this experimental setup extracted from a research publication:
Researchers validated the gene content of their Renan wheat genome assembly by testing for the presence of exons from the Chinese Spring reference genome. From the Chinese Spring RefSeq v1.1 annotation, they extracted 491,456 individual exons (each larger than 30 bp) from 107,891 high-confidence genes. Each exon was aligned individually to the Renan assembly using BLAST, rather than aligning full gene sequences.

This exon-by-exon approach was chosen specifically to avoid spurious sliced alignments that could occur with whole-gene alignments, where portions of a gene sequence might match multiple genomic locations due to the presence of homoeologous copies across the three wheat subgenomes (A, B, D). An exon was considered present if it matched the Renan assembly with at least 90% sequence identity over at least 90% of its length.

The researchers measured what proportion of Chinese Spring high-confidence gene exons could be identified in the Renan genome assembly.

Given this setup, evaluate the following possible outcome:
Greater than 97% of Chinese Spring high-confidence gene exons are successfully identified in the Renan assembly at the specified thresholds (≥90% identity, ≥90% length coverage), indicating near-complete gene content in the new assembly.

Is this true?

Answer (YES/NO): YES